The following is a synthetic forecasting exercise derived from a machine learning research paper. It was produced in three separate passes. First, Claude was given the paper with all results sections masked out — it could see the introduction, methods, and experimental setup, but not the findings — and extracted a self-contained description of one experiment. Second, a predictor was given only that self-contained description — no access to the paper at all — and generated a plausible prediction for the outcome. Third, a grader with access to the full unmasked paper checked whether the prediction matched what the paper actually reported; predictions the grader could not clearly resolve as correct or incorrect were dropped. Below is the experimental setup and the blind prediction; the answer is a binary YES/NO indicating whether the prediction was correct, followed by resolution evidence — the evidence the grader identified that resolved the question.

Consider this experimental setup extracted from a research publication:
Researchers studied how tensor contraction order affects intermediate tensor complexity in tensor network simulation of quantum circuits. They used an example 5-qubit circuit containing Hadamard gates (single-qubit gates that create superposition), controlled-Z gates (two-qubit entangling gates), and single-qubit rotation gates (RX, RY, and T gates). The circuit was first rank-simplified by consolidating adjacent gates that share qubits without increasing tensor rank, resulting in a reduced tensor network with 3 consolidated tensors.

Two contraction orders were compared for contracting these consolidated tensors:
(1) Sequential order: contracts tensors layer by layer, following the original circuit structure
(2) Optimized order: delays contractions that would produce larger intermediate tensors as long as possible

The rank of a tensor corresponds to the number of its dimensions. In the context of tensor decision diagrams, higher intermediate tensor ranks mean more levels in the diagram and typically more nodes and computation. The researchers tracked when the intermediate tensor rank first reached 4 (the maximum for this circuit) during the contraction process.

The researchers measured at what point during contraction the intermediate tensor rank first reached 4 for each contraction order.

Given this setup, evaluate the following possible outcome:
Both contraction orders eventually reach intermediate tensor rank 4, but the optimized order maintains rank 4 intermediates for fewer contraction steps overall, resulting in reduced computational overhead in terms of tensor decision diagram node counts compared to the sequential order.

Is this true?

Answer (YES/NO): NO